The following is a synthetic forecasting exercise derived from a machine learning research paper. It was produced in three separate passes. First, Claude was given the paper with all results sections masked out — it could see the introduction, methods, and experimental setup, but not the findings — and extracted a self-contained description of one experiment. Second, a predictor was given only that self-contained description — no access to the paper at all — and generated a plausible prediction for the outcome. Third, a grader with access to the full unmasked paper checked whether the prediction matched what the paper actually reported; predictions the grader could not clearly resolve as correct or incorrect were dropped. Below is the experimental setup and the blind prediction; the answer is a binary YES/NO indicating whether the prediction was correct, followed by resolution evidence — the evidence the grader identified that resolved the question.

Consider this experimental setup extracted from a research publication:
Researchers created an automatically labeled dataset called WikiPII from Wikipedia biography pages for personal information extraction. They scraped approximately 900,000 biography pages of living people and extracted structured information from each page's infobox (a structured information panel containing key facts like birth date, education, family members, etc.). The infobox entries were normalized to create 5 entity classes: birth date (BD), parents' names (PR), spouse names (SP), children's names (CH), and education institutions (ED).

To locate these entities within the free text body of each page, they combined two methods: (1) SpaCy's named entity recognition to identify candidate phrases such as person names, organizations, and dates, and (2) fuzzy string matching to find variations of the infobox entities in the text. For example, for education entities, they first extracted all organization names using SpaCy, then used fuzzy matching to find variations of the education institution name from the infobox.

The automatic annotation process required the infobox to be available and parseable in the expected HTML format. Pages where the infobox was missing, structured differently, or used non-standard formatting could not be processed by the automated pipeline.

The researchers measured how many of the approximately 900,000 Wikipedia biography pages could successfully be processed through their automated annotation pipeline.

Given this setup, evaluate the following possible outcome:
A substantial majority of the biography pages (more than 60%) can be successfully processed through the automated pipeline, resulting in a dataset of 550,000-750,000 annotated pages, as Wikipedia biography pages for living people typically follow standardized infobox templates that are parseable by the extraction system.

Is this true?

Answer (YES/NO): NO